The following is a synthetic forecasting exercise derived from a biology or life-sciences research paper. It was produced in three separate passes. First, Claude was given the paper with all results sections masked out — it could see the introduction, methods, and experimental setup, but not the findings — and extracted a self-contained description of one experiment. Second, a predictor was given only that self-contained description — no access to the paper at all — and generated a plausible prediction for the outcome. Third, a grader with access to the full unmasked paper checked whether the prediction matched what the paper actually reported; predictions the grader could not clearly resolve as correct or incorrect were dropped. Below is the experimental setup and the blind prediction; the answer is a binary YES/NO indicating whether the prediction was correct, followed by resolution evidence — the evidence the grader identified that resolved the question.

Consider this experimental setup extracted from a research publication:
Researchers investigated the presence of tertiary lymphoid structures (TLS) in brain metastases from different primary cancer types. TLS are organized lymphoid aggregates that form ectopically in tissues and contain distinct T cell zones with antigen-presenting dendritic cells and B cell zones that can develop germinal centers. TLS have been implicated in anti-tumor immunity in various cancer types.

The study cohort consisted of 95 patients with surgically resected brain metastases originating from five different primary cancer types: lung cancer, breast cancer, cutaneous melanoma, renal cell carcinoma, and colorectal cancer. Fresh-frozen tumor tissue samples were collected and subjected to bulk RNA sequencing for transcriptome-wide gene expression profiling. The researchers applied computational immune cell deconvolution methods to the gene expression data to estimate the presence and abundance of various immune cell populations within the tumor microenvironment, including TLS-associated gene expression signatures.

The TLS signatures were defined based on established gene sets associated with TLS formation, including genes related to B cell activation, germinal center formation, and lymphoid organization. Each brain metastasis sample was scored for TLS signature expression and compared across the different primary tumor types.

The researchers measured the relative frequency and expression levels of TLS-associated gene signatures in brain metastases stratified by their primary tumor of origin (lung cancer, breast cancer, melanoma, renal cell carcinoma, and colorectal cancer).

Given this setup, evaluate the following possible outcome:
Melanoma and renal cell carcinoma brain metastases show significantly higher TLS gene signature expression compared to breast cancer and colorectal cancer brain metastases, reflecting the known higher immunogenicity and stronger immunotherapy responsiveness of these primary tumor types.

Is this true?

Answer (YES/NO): NO